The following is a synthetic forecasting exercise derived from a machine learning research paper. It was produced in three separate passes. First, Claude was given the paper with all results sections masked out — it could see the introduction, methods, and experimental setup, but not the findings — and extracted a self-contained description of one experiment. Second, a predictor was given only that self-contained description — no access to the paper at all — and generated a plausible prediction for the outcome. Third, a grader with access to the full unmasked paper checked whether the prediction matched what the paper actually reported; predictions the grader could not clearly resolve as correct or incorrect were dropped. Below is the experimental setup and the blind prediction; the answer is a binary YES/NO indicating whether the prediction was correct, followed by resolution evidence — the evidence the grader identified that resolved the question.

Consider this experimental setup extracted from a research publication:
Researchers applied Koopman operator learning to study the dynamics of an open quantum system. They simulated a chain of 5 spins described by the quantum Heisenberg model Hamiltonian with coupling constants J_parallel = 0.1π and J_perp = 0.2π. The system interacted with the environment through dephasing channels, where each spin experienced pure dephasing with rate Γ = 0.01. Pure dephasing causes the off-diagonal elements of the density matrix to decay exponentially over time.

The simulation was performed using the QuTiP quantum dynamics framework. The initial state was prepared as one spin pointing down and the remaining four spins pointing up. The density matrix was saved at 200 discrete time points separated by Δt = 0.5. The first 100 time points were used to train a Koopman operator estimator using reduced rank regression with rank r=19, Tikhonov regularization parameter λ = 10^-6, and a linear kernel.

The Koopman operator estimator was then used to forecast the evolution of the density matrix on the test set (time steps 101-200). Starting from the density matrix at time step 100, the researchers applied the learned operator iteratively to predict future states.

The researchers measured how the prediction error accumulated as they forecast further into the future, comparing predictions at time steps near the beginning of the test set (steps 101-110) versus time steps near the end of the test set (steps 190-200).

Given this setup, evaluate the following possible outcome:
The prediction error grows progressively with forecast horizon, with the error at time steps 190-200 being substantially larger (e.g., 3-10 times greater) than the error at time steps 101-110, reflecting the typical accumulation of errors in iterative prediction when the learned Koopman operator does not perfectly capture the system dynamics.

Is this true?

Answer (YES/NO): NO